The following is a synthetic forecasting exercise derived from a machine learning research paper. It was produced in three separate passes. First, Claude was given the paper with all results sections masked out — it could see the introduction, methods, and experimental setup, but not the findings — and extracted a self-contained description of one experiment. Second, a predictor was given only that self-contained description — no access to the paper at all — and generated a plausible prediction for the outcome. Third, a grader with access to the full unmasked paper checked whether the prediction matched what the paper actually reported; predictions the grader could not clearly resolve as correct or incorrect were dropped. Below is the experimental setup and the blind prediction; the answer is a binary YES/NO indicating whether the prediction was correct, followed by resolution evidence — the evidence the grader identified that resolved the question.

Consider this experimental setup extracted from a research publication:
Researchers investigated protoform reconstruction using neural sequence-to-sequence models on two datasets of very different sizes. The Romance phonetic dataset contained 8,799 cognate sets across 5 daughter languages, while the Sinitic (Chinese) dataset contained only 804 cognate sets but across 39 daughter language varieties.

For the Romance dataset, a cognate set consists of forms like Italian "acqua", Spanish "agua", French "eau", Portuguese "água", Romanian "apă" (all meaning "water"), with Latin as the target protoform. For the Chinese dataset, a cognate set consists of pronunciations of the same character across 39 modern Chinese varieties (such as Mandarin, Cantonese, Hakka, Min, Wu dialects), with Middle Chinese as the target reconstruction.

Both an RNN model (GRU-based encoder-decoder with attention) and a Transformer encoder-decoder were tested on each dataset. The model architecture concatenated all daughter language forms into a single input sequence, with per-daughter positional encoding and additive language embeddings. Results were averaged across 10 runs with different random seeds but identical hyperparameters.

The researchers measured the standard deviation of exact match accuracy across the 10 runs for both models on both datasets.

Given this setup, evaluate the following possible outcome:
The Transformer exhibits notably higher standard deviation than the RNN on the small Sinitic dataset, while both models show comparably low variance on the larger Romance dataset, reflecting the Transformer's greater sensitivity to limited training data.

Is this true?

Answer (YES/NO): YES